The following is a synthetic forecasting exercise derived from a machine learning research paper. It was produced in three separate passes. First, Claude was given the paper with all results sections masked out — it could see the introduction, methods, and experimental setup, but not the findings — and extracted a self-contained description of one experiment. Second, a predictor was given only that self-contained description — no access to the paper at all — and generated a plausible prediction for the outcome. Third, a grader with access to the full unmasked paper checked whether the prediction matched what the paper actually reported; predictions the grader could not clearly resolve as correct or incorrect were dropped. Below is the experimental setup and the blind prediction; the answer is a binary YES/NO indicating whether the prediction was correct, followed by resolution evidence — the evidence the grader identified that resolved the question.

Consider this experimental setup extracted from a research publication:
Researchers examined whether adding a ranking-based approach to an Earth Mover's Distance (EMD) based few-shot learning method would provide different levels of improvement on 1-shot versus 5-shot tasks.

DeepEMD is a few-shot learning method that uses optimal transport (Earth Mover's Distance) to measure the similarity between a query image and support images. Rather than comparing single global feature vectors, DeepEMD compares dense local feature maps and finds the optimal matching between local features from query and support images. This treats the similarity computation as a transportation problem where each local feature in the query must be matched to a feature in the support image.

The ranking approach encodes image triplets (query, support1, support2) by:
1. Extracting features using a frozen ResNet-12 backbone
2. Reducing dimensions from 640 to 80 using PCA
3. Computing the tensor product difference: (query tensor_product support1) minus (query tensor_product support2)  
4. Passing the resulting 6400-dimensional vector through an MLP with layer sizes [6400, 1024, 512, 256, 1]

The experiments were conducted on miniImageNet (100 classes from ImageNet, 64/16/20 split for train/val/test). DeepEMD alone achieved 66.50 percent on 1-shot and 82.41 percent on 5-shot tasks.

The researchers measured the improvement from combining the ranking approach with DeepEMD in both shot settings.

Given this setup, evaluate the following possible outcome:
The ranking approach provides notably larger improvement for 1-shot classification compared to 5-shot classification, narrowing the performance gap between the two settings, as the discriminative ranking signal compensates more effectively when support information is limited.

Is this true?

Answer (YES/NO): NO